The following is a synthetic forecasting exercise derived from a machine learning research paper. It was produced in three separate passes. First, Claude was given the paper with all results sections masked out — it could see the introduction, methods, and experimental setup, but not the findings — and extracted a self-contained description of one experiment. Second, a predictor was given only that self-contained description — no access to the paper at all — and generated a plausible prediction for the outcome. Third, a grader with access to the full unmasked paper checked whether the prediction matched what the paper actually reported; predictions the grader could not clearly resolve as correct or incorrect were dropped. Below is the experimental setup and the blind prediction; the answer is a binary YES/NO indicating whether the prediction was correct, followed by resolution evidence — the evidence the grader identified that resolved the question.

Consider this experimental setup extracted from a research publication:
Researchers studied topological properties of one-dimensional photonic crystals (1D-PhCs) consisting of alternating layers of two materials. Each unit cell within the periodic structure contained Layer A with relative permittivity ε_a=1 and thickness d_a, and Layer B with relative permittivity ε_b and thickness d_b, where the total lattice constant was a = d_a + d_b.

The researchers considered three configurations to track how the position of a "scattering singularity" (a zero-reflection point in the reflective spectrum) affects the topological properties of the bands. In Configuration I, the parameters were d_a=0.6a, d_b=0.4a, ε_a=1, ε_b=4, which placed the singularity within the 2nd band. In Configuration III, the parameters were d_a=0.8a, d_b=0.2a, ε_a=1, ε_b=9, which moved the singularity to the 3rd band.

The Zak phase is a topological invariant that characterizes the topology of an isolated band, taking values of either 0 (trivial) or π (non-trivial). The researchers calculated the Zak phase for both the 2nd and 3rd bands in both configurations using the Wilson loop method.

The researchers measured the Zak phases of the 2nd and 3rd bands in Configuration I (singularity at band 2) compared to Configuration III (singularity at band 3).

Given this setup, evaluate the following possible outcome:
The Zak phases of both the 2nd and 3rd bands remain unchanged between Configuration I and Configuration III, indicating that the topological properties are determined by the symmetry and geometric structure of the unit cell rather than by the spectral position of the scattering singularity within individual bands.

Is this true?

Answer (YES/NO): NO